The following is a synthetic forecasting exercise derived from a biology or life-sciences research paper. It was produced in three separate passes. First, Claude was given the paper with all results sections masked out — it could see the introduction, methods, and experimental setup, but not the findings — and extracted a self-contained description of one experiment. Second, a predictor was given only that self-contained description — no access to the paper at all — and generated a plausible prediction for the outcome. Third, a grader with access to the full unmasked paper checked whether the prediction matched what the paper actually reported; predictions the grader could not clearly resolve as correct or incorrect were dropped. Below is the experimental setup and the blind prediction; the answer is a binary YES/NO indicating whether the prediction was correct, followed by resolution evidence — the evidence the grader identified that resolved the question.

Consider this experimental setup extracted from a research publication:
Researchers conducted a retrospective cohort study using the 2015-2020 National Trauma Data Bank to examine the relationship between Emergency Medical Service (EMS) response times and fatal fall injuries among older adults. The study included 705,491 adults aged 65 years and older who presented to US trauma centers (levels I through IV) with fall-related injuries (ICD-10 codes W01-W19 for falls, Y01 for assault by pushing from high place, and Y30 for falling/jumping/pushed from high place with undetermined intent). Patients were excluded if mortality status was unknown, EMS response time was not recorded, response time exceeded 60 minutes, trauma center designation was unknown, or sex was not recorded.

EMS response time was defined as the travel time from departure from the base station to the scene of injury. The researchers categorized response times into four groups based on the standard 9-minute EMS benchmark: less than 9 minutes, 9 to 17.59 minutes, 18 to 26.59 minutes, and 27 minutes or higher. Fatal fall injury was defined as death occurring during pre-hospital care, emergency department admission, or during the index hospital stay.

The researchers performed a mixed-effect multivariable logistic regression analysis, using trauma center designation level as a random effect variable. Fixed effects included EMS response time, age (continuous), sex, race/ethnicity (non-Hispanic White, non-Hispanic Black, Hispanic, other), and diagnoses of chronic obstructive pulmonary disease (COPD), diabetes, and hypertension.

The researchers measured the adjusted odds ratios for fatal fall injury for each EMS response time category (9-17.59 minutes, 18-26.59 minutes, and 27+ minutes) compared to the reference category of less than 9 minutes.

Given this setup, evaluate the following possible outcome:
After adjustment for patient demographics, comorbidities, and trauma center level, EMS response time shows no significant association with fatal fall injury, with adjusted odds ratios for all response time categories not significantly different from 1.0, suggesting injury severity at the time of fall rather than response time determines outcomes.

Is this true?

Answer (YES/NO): NO